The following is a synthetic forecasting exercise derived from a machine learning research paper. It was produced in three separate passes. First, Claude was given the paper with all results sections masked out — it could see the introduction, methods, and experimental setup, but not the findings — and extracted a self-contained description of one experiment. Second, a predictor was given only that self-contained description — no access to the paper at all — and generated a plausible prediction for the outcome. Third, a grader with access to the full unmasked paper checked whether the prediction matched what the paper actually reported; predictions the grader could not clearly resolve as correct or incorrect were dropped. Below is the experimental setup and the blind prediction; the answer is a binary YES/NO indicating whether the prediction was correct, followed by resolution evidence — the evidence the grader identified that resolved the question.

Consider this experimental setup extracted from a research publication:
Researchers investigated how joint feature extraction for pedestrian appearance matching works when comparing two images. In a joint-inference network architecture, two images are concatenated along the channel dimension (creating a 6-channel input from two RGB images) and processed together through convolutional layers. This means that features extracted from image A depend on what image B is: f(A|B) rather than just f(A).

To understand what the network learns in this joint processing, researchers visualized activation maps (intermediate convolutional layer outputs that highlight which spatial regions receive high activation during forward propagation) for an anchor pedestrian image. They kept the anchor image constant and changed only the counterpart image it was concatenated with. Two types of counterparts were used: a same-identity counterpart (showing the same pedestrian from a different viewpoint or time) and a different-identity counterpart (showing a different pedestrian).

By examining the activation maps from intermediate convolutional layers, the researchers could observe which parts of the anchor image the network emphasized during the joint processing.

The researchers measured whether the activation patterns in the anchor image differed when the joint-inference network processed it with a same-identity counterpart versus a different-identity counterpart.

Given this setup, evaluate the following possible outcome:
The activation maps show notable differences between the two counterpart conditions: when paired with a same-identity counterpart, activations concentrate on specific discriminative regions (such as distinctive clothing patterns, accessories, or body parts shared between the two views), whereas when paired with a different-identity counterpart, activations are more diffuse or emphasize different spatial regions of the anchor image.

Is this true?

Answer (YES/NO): YES